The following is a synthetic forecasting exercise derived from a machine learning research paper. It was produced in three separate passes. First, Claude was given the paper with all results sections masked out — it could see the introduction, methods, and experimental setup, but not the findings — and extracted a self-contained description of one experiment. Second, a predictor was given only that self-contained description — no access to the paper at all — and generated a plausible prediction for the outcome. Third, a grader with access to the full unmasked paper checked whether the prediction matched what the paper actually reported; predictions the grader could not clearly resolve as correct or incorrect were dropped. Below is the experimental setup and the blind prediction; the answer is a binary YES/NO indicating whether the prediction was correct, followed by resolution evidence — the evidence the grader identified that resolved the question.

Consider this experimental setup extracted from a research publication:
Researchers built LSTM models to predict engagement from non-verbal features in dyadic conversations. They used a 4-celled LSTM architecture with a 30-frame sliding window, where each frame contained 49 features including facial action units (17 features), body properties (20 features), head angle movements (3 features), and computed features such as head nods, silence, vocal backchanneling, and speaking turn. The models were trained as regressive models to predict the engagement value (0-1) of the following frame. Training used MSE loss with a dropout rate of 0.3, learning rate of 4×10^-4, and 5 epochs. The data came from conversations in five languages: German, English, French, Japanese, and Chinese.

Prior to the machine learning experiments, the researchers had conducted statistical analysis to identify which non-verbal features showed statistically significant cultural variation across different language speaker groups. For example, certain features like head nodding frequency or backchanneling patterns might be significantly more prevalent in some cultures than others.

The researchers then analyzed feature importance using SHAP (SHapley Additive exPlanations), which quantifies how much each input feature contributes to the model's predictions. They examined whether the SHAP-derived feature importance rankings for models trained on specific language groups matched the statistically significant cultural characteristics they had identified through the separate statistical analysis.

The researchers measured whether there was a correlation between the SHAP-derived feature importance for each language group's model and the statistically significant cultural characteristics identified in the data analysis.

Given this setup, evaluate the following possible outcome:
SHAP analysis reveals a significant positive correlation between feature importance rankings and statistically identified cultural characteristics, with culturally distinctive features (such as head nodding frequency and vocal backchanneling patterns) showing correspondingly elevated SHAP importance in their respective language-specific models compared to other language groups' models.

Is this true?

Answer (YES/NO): YES